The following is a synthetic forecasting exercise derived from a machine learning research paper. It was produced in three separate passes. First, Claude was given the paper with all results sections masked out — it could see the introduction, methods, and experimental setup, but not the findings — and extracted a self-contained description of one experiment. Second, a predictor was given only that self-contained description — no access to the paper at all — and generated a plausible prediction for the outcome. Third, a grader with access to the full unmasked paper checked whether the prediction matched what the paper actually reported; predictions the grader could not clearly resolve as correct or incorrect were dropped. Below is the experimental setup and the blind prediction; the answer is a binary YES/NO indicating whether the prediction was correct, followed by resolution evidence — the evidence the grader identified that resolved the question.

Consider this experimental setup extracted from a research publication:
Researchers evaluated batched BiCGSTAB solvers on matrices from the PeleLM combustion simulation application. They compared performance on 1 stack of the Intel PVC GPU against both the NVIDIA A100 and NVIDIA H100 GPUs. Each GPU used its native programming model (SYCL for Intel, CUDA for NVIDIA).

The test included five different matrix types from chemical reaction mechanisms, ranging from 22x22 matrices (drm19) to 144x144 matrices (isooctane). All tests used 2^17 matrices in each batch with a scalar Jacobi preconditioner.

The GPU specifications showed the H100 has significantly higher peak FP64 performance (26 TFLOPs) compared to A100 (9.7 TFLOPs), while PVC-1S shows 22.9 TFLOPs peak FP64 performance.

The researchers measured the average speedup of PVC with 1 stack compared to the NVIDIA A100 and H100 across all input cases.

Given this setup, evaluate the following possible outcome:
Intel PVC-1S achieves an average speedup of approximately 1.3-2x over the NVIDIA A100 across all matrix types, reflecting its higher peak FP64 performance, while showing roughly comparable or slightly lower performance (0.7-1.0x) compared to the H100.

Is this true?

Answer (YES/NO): NO